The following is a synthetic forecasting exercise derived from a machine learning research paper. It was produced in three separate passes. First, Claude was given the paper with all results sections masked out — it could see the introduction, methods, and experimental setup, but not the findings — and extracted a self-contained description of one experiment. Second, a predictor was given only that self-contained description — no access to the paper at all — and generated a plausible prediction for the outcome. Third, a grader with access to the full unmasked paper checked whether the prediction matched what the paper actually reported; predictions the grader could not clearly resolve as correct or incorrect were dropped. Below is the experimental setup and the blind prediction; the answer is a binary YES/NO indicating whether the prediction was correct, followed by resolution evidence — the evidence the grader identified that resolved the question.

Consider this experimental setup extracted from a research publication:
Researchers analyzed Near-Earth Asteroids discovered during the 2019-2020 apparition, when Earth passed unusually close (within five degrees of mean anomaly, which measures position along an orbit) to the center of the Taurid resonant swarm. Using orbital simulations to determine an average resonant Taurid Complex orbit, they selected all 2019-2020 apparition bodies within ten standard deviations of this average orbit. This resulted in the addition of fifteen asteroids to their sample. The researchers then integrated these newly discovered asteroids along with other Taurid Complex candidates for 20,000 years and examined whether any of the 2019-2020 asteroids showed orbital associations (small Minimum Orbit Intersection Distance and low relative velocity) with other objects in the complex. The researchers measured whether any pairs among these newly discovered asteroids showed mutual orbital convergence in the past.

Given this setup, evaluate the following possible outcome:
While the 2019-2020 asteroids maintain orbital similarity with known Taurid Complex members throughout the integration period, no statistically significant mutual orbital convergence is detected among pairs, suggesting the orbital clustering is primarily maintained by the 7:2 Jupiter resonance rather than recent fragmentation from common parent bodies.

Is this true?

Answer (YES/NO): NO